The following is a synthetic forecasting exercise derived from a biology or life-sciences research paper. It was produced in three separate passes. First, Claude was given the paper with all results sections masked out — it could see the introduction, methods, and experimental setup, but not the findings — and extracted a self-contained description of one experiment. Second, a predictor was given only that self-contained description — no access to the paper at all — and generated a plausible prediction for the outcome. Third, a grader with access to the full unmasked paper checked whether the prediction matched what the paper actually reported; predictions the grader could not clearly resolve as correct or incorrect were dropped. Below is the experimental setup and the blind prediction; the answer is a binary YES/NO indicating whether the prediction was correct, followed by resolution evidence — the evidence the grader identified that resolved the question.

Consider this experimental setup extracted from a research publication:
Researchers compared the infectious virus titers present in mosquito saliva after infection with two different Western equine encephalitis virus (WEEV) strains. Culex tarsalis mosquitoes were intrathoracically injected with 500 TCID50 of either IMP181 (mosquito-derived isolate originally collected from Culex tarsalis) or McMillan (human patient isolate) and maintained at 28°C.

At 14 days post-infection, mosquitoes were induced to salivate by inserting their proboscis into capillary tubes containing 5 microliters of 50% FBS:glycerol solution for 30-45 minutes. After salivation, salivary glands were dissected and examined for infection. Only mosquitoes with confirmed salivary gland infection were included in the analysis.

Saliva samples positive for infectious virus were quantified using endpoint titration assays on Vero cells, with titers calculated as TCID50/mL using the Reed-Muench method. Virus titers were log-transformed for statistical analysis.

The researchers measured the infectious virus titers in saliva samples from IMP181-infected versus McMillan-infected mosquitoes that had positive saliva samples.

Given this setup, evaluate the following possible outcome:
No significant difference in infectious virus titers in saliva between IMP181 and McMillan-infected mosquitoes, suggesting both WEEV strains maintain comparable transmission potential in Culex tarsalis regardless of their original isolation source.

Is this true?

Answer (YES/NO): NO